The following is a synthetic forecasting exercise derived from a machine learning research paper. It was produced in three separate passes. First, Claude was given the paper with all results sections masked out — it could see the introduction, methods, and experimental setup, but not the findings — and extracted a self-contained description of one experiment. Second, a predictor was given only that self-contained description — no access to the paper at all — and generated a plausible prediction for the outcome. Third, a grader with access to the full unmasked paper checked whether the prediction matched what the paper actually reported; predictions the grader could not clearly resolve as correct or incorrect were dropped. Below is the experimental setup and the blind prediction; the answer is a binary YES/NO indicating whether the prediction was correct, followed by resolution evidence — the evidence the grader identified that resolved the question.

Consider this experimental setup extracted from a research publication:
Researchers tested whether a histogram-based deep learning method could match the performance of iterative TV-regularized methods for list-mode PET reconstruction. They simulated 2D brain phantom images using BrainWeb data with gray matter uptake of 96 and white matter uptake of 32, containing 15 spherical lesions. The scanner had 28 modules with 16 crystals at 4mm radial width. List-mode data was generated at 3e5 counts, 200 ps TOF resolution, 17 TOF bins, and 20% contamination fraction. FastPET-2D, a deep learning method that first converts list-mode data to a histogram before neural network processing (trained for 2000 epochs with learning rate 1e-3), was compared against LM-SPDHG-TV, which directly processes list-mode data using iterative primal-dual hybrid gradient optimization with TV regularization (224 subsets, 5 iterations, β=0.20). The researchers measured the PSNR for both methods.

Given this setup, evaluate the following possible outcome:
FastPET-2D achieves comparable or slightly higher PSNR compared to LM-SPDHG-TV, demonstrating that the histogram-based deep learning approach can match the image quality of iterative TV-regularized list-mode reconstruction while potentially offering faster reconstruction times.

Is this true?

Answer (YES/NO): NO